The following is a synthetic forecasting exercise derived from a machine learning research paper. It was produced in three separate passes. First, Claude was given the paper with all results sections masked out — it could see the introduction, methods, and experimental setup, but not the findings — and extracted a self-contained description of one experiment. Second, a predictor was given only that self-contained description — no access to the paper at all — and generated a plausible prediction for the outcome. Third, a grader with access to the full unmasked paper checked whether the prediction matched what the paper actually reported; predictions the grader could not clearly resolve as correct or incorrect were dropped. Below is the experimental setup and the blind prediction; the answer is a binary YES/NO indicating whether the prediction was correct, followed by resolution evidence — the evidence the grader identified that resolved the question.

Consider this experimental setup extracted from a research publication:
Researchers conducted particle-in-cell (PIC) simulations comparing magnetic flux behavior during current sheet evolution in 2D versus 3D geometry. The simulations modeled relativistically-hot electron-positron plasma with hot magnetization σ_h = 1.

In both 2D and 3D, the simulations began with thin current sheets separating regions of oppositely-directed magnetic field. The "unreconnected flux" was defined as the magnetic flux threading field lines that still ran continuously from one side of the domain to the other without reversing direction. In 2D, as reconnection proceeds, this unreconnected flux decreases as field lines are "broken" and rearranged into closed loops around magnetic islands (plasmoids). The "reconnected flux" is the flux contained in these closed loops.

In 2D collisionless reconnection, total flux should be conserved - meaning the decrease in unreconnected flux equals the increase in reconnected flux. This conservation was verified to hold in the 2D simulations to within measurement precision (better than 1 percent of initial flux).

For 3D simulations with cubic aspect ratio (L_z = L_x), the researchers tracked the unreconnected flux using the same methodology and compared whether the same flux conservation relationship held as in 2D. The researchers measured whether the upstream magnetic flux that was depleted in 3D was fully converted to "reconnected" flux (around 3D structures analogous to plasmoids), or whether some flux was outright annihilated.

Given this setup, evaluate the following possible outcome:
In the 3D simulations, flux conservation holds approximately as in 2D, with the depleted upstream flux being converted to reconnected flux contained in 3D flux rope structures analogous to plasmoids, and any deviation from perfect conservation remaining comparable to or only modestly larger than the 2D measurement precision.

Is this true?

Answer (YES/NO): NO